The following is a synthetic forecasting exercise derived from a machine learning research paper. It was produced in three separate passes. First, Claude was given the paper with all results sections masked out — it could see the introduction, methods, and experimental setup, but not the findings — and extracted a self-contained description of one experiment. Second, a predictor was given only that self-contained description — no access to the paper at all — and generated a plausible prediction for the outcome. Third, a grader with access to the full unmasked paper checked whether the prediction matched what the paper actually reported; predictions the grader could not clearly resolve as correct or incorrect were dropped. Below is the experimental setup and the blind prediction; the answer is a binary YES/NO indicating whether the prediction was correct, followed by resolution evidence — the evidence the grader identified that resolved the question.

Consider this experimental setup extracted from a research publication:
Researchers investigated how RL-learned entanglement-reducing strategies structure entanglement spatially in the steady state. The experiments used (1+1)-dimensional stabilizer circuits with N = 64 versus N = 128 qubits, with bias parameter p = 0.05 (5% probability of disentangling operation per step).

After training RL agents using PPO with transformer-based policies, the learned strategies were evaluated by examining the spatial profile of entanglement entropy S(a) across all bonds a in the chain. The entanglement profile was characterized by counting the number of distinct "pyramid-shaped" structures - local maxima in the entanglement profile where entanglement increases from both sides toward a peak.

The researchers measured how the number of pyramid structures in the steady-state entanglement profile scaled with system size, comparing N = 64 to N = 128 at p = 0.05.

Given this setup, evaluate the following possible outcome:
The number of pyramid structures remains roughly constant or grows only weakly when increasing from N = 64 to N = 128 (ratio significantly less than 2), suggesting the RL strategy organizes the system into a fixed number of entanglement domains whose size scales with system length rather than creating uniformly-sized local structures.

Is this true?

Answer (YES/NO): NO